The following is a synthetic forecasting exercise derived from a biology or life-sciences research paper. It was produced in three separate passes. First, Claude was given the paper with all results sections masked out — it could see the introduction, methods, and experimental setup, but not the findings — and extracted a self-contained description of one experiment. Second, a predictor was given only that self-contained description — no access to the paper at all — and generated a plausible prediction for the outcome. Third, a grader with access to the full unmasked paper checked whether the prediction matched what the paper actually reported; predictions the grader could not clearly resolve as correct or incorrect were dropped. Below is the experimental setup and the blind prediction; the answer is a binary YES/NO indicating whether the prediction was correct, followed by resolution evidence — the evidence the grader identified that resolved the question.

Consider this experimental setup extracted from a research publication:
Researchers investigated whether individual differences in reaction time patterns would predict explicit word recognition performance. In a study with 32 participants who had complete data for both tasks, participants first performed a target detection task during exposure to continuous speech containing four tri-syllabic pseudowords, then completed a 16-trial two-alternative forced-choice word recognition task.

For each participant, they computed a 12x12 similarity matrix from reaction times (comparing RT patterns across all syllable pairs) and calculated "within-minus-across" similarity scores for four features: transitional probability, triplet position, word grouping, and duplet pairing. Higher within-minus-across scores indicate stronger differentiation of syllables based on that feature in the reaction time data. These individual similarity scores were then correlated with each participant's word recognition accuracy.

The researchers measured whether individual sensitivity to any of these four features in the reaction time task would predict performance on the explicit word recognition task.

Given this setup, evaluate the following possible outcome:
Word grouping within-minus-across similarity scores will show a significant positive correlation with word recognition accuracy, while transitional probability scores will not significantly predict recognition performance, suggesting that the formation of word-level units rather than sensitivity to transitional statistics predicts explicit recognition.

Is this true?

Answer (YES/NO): NO